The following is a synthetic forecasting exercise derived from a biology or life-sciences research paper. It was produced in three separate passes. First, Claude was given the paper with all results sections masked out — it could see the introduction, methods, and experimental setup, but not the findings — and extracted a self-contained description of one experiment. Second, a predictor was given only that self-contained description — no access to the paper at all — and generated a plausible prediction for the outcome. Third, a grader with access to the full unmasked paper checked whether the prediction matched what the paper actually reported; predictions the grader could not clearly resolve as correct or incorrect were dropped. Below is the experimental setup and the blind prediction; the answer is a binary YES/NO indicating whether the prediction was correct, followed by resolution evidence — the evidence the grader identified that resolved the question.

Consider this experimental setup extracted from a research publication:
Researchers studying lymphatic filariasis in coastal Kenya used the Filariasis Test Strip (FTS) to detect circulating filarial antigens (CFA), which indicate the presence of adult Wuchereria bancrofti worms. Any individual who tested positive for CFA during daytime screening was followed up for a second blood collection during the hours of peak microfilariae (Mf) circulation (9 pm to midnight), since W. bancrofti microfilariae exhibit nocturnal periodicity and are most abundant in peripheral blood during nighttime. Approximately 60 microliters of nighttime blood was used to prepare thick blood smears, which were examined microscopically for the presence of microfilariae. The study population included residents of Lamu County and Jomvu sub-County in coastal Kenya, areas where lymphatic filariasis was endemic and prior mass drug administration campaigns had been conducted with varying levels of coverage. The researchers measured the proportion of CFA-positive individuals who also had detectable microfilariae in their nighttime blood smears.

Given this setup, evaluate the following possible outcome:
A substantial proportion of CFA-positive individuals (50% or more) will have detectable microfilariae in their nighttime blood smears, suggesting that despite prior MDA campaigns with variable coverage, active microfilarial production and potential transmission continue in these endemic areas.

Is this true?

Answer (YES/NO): NO